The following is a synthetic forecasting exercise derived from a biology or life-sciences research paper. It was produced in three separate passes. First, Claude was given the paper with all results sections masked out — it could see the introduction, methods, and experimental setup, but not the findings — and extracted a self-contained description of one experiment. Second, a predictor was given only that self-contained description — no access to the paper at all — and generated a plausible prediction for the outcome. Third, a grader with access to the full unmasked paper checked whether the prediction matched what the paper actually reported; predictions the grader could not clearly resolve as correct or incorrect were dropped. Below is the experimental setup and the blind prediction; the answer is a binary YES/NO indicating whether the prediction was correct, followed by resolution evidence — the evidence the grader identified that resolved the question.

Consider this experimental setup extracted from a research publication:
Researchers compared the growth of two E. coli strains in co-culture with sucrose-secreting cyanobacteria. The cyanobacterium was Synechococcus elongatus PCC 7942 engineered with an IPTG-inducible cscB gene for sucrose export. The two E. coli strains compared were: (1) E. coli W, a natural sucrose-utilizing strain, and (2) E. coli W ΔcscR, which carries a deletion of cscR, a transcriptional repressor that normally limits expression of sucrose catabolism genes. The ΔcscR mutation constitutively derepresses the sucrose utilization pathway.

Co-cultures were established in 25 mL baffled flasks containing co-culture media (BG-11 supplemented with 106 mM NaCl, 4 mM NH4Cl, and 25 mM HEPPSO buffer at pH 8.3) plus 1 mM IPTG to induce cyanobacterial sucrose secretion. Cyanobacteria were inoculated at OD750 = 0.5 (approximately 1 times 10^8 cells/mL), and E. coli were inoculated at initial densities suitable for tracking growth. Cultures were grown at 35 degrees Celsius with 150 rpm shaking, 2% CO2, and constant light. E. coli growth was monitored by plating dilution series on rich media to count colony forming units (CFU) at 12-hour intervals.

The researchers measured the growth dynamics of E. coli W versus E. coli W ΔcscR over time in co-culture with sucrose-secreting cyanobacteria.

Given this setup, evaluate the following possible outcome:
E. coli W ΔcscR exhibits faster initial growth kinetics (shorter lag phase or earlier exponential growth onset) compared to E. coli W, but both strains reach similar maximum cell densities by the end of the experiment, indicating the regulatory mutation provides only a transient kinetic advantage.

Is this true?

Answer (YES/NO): NO